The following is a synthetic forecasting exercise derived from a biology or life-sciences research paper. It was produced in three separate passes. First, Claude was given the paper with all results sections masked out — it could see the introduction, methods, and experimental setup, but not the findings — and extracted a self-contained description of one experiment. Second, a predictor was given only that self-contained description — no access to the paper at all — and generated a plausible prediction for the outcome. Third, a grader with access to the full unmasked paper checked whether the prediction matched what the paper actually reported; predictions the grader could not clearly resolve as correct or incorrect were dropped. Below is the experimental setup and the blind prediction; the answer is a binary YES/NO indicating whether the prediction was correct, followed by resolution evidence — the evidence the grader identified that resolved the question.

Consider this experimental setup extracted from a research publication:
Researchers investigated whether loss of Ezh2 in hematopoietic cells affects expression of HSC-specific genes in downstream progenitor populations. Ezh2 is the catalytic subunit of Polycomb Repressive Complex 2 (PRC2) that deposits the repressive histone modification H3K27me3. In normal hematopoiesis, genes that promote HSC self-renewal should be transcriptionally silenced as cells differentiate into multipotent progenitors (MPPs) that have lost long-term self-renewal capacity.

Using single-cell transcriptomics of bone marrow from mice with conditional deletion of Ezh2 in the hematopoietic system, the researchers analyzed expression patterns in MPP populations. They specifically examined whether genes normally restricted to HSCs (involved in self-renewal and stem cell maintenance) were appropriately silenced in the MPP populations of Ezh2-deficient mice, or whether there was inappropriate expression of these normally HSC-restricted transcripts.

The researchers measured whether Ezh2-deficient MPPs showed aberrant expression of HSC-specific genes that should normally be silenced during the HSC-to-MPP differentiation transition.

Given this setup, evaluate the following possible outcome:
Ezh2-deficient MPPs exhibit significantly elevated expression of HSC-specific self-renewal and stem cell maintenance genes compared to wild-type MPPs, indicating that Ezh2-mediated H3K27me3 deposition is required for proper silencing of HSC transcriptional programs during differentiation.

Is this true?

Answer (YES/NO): YES